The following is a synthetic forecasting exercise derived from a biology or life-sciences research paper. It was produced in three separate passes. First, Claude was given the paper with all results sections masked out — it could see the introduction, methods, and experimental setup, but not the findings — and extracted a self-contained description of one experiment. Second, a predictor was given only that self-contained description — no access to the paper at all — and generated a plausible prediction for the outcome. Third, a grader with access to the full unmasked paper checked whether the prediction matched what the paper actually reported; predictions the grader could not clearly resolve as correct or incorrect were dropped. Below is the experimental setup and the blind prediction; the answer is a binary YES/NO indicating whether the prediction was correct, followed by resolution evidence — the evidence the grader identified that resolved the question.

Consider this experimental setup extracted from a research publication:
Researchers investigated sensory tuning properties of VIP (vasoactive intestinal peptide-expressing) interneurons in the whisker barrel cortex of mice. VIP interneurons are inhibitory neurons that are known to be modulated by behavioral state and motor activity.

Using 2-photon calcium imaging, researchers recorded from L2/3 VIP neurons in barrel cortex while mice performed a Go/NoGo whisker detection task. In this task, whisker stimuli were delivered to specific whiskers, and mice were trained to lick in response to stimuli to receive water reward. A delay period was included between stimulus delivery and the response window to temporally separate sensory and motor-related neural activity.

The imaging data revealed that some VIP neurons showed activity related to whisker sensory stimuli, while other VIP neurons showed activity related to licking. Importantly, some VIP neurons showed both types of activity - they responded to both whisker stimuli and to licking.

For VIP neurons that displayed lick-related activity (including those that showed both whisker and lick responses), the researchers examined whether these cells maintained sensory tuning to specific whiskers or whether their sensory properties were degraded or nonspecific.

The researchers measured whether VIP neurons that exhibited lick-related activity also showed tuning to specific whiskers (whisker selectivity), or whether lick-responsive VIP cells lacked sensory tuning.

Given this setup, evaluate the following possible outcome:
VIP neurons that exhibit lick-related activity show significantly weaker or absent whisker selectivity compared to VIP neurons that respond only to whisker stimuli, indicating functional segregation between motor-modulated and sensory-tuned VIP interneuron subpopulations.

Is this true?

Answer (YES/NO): NO